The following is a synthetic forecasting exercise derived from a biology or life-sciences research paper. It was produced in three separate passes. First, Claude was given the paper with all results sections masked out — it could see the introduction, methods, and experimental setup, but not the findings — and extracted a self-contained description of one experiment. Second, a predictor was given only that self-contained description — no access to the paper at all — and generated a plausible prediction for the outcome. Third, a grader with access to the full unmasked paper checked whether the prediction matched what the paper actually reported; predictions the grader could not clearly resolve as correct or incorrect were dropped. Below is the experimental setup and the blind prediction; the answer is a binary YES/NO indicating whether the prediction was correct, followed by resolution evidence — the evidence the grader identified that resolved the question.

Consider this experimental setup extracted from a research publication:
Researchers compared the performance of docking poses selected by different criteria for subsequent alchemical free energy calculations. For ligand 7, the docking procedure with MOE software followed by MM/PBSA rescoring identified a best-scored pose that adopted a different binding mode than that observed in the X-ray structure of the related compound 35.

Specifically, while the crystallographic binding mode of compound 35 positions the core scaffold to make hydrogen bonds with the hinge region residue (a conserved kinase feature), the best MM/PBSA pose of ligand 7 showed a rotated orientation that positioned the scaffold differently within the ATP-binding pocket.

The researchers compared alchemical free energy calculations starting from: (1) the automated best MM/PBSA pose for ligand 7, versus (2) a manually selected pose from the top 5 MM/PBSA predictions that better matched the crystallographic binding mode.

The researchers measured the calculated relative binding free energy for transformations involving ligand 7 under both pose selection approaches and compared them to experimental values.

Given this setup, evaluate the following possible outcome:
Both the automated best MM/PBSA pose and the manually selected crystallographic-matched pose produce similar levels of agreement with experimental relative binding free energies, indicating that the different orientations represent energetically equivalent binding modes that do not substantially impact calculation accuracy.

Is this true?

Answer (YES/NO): NO